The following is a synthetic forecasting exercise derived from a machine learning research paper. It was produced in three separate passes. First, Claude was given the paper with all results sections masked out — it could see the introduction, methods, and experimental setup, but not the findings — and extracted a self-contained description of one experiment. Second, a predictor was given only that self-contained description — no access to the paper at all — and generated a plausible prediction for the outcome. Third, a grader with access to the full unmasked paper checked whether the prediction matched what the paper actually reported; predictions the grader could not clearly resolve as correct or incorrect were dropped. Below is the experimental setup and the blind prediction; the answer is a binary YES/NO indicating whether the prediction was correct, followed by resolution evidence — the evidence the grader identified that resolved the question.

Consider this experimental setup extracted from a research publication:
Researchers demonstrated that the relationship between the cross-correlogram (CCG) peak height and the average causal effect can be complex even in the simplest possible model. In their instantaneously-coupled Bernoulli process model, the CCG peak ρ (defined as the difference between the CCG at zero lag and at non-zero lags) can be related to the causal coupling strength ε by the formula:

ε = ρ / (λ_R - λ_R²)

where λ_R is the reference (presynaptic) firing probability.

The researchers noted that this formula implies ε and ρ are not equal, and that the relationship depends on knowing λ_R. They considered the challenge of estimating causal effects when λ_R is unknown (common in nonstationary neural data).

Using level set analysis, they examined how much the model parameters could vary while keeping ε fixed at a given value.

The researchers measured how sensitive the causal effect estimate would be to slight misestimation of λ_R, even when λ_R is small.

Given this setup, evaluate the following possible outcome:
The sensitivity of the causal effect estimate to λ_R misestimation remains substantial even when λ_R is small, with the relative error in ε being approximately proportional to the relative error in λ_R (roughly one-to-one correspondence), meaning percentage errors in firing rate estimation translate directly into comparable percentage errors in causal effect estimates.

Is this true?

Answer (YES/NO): NO